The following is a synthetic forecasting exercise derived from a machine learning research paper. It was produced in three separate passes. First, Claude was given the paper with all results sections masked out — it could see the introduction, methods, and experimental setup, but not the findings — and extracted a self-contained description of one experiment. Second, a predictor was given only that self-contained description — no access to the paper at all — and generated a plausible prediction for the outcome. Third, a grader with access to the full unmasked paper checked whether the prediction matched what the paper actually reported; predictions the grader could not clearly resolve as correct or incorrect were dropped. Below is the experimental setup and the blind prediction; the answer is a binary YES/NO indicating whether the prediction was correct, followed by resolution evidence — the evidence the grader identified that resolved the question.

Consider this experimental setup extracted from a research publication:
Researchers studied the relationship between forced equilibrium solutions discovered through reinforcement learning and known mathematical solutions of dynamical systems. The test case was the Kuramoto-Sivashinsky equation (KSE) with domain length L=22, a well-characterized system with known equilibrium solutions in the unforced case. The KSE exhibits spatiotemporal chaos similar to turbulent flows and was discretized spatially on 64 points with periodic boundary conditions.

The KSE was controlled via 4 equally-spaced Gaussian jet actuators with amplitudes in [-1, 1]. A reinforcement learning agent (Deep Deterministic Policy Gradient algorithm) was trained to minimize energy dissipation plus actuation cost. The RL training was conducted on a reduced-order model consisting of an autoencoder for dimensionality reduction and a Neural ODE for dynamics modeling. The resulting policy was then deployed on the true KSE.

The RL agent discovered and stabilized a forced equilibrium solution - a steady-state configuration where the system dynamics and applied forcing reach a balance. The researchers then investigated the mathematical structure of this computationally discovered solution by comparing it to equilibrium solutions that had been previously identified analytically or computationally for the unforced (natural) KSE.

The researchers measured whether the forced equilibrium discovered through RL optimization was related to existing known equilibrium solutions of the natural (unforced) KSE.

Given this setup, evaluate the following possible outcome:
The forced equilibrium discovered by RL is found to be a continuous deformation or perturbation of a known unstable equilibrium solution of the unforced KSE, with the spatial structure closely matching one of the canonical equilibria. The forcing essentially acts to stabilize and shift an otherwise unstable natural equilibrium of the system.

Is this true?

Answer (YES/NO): YES